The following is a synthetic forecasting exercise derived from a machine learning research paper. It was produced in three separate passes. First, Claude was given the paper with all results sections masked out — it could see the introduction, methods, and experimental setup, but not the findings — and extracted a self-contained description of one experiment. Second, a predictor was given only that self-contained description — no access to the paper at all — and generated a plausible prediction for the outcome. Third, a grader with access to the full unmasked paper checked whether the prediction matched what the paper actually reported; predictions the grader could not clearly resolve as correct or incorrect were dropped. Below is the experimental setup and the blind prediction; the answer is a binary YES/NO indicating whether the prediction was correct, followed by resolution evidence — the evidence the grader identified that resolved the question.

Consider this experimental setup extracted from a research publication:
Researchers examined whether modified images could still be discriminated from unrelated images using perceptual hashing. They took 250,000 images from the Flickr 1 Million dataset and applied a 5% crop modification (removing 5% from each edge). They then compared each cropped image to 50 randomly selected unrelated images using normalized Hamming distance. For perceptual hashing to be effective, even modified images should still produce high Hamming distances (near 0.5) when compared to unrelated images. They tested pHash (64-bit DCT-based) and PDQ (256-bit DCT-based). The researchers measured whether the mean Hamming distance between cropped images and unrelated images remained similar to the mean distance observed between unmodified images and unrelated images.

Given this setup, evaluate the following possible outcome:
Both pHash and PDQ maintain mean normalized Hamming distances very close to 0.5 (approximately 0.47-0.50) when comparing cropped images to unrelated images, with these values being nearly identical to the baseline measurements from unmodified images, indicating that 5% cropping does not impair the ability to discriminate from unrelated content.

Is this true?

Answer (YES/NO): YES